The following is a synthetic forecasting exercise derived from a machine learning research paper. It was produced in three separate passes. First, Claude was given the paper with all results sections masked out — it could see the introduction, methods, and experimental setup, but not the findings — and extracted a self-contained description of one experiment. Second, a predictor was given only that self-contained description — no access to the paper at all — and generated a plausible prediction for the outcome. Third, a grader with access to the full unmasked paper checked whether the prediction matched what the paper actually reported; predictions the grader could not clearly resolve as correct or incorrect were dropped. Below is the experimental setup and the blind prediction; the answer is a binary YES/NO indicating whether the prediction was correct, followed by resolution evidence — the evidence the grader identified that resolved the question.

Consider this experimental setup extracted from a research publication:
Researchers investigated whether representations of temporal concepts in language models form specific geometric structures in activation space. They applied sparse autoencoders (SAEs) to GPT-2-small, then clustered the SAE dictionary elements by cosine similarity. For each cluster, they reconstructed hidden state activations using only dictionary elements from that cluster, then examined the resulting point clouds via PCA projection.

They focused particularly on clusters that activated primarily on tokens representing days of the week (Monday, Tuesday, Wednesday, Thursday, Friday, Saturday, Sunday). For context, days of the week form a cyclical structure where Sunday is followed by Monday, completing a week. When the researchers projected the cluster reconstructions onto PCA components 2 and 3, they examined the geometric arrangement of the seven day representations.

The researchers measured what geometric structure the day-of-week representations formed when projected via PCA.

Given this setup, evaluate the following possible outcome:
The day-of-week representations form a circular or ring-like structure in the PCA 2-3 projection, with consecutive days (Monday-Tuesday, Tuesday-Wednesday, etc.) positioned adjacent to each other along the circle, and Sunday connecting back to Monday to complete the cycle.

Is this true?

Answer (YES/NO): YES